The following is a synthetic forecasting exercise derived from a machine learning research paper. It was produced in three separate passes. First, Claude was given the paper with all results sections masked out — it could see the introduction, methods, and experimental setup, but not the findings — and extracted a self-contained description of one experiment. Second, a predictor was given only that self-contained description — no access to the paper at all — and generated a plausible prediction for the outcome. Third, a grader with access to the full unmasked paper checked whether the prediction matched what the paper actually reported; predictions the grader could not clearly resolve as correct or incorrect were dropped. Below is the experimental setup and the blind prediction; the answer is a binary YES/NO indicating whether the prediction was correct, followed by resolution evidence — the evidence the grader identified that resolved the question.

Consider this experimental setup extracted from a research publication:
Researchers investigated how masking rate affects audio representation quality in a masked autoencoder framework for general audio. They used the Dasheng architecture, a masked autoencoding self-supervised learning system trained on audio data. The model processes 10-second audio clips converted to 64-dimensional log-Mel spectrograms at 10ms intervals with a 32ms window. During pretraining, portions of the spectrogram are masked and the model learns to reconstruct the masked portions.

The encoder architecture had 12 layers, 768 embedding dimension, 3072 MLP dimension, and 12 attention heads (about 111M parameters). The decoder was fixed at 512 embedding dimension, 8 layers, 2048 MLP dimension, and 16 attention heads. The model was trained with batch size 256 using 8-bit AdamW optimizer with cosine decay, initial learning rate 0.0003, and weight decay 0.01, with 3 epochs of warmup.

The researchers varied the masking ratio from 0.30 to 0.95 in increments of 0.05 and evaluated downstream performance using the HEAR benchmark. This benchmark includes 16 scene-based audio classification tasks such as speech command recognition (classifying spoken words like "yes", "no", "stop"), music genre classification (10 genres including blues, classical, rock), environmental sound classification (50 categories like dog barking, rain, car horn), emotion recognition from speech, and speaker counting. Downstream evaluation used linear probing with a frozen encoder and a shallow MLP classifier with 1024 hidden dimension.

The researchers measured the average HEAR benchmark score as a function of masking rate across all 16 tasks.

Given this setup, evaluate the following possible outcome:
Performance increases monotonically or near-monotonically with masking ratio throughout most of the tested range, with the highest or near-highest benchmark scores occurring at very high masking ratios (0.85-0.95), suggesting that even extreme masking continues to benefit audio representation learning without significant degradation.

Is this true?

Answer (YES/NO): NO